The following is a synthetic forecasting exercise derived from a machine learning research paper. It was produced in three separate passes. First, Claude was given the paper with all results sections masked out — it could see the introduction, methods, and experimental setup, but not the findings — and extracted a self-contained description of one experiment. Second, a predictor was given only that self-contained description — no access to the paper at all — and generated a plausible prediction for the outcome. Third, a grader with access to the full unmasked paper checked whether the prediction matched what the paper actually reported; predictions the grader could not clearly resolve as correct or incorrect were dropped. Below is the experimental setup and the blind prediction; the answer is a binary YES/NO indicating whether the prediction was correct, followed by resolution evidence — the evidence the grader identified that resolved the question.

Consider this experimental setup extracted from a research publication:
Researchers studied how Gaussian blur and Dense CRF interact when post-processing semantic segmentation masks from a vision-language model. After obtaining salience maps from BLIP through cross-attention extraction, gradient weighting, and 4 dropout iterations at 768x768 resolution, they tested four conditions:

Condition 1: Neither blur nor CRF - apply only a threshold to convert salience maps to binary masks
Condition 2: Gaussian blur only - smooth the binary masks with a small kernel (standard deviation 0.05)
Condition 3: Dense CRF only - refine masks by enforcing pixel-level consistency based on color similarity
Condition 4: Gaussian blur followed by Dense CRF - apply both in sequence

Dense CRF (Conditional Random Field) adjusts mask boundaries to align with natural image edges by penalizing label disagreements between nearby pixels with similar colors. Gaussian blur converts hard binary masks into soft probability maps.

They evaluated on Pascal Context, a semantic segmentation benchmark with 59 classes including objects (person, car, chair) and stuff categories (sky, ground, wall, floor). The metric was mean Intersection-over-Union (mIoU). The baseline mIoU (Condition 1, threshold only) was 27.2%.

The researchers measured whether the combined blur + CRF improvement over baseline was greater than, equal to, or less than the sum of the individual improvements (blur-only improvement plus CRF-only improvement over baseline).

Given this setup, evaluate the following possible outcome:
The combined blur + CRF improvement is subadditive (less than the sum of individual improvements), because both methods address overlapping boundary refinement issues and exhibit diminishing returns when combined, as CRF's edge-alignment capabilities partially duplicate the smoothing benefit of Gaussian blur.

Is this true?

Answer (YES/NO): YES